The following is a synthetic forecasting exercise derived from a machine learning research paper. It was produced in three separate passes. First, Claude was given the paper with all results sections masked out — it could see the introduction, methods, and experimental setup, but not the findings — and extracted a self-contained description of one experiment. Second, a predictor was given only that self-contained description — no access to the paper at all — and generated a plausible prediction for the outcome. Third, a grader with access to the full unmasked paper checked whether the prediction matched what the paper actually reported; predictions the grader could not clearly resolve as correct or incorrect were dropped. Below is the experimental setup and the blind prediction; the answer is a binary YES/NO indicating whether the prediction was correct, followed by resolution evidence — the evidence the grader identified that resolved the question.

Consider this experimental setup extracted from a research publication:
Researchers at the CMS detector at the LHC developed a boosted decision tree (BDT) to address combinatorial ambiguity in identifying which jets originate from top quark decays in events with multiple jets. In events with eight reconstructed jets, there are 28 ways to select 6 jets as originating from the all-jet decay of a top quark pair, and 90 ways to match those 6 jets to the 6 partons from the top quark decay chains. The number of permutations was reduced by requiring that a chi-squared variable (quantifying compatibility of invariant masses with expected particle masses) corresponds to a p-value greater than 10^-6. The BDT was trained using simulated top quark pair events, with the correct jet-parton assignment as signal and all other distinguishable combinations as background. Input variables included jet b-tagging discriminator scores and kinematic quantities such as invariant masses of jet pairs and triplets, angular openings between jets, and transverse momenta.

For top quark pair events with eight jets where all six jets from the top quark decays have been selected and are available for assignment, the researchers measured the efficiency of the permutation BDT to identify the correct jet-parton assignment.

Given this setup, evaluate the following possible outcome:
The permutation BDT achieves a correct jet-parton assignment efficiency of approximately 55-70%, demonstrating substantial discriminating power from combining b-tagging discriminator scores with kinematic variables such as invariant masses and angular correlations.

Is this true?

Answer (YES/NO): YES